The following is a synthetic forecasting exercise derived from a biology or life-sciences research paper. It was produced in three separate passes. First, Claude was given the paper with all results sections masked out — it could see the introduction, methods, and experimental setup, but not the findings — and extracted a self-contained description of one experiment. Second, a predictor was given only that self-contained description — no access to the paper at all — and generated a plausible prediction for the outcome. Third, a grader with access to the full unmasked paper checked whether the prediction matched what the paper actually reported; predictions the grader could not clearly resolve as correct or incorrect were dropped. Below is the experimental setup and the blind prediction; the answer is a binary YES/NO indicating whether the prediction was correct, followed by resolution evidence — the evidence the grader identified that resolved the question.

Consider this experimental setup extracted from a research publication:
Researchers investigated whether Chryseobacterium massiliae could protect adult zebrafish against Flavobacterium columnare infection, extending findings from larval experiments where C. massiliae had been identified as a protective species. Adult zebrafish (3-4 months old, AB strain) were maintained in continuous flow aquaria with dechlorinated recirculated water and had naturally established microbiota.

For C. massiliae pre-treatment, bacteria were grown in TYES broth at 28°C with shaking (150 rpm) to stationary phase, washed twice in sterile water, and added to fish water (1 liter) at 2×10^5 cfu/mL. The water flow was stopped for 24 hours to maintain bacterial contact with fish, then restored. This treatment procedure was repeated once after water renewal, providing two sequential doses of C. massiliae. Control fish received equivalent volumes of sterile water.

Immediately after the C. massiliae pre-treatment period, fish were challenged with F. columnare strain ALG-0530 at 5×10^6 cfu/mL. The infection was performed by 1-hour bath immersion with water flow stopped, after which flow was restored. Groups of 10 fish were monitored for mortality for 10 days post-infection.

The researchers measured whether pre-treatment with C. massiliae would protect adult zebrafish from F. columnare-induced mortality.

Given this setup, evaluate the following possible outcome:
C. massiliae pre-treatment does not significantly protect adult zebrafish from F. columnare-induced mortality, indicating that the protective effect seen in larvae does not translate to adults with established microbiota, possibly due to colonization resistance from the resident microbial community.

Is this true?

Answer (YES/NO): NO